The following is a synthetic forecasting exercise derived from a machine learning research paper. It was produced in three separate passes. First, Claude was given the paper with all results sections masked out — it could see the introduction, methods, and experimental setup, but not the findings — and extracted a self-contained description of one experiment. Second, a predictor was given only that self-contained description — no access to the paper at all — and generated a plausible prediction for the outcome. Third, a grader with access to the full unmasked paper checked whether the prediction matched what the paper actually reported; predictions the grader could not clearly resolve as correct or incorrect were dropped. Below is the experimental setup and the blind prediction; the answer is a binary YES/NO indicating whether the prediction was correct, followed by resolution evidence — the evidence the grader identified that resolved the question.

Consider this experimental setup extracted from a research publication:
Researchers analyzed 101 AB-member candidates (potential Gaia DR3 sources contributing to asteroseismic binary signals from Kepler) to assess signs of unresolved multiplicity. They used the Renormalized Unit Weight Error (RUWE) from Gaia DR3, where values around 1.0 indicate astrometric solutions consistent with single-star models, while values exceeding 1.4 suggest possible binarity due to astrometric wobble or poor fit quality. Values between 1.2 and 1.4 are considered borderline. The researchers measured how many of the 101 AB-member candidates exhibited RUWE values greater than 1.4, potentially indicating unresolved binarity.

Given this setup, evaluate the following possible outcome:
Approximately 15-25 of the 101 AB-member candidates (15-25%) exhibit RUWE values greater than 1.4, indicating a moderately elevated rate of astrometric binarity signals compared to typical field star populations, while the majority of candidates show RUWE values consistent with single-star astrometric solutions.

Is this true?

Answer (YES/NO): NO